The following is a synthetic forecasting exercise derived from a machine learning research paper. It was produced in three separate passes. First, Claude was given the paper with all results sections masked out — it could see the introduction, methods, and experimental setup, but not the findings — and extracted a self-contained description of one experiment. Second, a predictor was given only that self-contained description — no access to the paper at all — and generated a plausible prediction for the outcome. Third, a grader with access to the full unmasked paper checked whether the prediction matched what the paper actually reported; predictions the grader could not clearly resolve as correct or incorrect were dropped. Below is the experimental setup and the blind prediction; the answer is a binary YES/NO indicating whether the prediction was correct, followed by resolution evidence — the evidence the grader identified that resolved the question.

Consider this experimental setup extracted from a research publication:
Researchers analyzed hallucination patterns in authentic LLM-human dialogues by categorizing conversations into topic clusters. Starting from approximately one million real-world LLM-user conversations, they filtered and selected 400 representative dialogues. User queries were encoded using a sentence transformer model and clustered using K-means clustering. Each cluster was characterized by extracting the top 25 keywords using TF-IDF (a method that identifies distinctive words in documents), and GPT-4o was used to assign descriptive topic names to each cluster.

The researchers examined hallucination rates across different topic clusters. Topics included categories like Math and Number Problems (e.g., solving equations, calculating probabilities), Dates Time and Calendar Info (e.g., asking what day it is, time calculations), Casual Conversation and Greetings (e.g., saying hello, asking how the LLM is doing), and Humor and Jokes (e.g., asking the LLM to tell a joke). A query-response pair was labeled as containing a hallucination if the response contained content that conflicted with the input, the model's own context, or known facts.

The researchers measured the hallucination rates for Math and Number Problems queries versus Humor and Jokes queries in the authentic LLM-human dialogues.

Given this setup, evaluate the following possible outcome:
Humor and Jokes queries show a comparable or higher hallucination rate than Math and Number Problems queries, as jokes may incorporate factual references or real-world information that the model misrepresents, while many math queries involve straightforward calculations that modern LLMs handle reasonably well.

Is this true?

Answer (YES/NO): NO